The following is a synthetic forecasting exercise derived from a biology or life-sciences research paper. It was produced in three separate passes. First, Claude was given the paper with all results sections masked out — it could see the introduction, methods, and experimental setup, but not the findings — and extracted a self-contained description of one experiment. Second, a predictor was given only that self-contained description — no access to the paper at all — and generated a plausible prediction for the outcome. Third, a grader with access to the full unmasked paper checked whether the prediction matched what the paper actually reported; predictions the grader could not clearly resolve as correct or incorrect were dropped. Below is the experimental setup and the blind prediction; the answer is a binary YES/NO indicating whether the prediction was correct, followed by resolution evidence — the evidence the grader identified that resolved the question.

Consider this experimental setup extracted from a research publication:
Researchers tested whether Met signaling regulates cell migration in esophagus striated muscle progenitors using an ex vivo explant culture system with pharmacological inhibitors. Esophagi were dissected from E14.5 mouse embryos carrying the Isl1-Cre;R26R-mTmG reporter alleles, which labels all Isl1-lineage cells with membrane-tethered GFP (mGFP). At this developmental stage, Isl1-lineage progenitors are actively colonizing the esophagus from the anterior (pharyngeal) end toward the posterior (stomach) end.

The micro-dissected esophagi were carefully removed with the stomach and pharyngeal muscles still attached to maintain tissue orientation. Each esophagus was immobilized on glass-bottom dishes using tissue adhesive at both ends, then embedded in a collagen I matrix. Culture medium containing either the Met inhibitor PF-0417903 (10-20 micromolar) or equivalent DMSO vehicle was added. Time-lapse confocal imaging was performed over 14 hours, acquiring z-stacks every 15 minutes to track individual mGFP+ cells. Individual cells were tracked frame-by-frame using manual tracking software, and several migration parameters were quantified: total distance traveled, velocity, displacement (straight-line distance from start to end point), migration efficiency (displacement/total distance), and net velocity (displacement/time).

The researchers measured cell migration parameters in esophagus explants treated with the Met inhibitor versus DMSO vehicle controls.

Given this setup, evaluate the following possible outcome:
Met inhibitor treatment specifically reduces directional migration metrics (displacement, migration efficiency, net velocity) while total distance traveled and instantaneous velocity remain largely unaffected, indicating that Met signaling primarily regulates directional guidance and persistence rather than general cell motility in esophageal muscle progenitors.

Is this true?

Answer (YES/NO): NO